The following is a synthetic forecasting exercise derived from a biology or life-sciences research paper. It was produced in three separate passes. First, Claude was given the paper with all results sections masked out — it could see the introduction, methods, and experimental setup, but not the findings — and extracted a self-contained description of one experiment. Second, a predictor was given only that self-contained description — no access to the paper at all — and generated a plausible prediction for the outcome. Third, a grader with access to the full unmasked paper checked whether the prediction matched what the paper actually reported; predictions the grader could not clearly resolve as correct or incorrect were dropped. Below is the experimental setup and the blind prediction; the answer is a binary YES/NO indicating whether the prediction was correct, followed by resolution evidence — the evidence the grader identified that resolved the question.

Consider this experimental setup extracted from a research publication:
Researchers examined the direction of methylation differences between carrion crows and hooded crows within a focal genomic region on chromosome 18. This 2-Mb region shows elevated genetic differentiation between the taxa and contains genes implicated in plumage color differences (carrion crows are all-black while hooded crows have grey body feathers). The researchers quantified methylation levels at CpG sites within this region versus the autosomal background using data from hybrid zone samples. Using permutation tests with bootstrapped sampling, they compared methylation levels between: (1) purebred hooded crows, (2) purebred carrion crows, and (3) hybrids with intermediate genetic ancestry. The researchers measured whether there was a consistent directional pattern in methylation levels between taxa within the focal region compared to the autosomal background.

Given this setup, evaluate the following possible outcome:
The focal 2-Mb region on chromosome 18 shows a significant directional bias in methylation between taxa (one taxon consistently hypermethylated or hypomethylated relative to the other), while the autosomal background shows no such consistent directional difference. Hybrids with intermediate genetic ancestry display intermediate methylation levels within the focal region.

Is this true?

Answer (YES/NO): YES